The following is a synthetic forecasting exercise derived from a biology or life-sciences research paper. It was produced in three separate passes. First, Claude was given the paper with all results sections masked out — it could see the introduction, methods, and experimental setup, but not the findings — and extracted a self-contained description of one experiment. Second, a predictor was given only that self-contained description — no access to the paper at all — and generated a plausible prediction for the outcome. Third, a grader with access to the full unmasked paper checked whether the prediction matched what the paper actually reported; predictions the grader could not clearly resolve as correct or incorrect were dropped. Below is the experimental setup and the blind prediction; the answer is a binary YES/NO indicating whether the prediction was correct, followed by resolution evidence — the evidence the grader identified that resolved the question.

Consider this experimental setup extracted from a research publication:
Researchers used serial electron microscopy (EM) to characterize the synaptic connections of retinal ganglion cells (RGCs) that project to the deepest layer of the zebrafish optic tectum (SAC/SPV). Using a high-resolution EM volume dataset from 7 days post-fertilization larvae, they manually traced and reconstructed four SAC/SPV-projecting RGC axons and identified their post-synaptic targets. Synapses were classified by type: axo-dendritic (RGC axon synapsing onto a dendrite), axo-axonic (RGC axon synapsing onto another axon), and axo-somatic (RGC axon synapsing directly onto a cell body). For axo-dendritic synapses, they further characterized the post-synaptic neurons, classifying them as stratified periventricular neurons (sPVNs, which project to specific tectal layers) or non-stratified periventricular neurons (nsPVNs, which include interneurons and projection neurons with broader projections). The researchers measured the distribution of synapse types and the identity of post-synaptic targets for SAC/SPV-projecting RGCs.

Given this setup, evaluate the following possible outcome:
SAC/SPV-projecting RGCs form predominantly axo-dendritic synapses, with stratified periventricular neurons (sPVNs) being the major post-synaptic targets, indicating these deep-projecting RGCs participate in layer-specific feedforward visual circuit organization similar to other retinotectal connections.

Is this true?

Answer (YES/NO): NO